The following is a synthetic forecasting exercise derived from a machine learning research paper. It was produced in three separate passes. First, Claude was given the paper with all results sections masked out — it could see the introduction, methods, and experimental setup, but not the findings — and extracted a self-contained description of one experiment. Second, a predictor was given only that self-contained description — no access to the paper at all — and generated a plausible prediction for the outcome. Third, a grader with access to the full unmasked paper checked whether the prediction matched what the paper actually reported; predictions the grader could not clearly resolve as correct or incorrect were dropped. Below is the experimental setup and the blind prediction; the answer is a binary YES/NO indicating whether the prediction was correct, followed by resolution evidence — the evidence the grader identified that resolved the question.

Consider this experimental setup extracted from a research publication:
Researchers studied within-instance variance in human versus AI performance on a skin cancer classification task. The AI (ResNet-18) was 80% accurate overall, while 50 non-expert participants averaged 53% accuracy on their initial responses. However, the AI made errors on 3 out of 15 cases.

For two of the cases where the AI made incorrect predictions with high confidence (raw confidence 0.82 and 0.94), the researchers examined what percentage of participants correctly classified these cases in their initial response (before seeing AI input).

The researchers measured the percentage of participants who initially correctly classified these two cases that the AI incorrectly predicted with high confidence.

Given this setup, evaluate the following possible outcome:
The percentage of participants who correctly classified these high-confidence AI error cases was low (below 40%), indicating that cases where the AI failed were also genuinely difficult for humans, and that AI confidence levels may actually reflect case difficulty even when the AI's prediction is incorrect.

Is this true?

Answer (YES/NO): NO